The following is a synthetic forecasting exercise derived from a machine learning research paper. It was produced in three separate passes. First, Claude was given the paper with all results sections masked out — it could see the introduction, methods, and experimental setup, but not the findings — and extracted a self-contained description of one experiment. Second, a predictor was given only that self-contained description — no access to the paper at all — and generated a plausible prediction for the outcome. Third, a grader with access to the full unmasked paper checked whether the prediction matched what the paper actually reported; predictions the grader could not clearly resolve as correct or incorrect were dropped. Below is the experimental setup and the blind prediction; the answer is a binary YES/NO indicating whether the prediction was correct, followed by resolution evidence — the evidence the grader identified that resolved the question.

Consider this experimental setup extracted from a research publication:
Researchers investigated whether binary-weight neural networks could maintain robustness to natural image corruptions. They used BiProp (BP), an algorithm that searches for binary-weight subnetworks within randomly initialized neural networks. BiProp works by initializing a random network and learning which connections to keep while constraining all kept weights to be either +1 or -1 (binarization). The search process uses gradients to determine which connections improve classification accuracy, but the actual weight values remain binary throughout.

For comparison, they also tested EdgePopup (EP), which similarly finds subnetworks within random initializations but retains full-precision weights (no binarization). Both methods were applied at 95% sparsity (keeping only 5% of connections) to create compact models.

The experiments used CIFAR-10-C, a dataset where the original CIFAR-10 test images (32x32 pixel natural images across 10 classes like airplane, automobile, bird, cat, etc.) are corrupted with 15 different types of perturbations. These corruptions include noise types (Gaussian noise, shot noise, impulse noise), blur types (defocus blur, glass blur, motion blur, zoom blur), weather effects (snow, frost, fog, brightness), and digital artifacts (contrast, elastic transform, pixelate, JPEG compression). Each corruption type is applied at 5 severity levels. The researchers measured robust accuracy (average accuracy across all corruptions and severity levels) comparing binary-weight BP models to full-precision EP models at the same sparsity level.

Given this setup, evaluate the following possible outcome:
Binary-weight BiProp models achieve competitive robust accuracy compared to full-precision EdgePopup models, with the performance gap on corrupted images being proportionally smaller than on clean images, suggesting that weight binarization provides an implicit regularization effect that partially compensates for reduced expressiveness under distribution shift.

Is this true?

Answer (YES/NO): NO